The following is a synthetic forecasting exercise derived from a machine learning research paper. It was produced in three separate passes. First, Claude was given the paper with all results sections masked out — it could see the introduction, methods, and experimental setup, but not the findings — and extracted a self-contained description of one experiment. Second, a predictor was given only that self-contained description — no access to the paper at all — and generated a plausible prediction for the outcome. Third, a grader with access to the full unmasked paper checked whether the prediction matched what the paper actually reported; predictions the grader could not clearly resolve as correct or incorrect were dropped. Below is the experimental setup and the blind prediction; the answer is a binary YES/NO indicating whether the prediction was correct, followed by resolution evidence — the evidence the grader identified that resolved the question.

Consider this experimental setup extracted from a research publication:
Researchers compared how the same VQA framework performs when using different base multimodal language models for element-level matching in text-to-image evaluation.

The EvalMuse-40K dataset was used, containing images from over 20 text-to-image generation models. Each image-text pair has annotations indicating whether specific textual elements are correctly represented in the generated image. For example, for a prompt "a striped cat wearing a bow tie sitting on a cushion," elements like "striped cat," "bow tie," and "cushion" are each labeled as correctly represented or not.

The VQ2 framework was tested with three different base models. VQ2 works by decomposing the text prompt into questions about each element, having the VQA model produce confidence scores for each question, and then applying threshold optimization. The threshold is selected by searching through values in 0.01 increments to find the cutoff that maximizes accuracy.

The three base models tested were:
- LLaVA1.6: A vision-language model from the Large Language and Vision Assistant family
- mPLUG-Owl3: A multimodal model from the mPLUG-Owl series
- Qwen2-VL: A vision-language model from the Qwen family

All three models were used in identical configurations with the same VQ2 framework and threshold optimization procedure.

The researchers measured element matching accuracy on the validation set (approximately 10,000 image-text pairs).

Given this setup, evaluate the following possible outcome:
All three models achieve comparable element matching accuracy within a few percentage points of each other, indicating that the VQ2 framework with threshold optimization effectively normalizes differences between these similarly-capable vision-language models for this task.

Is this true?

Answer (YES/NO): YES